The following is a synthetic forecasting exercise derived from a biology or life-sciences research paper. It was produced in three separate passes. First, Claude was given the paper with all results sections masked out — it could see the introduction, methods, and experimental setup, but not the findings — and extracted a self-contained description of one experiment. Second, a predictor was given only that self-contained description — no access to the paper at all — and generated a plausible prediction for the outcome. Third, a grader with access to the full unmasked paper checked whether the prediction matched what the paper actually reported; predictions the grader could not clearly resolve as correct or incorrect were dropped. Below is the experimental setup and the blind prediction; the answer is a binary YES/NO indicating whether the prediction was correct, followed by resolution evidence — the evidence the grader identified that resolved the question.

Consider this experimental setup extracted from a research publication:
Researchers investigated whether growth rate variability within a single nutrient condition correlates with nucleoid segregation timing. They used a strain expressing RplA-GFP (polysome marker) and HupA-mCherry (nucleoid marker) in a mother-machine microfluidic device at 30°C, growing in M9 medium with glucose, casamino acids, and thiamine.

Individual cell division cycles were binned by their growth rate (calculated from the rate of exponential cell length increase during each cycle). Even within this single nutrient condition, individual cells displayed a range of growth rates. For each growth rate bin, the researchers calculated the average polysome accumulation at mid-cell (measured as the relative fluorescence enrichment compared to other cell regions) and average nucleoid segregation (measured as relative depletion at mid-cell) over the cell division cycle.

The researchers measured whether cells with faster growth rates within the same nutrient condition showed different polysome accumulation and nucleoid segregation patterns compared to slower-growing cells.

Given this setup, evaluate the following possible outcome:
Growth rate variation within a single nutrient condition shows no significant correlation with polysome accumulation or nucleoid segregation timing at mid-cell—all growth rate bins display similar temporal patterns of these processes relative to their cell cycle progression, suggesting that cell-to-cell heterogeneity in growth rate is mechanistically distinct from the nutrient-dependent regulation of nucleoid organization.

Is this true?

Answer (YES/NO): NO